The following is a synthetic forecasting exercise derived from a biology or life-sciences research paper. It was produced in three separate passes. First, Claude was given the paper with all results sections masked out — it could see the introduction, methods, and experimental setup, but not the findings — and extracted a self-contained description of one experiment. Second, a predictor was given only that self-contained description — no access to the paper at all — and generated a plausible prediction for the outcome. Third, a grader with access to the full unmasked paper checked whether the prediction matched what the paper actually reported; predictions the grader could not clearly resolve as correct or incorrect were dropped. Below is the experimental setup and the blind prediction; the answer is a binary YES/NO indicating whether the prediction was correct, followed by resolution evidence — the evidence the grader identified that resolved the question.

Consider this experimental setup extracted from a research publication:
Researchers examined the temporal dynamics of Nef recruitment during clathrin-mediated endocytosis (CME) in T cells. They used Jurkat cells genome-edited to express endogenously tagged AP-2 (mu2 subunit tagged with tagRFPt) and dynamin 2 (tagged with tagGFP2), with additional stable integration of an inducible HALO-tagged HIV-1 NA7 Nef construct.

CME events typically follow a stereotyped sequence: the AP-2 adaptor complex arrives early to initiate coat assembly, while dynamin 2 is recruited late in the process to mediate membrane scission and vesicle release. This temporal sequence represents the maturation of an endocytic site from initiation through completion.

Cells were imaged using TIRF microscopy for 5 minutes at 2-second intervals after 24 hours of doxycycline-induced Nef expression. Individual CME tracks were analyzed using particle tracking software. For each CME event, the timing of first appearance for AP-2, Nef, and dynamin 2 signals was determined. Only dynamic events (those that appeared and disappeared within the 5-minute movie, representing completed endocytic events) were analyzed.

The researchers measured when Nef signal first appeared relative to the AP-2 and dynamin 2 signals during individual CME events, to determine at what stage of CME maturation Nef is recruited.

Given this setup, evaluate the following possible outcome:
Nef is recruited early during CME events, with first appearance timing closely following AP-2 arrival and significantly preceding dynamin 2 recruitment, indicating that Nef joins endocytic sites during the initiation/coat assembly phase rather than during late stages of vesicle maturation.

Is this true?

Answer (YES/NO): YES